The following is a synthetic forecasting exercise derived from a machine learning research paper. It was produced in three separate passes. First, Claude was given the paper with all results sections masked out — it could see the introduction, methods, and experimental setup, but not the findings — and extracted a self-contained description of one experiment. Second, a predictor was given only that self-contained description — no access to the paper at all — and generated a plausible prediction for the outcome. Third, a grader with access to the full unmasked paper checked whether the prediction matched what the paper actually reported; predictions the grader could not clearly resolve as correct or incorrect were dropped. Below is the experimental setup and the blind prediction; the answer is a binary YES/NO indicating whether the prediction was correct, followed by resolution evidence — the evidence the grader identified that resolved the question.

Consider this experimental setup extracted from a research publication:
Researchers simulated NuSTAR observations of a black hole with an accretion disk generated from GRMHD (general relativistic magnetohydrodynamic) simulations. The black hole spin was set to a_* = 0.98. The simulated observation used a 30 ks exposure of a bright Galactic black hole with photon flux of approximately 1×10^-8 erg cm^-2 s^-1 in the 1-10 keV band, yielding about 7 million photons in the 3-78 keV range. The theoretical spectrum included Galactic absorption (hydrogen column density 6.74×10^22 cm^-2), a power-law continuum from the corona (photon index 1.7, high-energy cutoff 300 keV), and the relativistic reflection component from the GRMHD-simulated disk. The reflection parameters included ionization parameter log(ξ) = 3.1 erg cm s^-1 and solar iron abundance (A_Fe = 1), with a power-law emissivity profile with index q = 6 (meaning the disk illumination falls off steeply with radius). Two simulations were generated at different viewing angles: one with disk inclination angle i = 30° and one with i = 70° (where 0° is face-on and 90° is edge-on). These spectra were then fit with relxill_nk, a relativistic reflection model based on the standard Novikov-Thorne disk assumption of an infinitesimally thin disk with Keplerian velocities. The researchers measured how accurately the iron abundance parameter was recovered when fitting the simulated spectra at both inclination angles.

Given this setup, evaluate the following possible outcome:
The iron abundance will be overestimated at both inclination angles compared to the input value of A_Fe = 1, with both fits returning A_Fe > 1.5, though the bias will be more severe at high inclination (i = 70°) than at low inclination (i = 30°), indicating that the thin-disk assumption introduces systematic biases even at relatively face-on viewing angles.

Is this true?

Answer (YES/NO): NO